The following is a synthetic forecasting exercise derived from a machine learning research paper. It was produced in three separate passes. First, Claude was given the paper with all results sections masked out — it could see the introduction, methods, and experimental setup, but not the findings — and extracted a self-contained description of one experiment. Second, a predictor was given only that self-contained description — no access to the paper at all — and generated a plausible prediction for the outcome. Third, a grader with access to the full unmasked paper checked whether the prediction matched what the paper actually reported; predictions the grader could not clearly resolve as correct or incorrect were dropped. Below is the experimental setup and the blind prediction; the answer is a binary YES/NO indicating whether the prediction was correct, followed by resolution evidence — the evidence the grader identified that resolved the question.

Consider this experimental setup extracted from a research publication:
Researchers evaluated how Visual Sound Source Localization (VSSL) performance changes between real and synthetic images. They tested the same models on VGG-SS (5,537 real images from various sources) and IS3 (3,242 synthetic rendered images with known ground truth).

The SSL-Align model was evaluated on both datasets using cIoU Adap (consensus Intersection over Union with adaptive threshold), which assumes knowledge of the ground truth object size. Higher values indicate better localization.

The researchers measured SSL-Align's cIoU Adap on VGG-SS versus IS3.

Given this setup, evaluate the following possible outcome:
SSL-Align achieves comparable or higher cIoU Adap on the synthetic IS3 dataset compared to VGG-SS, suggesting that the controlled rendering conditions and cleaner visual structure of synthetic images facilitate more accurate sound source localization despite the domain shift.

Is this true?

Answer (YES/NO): YES